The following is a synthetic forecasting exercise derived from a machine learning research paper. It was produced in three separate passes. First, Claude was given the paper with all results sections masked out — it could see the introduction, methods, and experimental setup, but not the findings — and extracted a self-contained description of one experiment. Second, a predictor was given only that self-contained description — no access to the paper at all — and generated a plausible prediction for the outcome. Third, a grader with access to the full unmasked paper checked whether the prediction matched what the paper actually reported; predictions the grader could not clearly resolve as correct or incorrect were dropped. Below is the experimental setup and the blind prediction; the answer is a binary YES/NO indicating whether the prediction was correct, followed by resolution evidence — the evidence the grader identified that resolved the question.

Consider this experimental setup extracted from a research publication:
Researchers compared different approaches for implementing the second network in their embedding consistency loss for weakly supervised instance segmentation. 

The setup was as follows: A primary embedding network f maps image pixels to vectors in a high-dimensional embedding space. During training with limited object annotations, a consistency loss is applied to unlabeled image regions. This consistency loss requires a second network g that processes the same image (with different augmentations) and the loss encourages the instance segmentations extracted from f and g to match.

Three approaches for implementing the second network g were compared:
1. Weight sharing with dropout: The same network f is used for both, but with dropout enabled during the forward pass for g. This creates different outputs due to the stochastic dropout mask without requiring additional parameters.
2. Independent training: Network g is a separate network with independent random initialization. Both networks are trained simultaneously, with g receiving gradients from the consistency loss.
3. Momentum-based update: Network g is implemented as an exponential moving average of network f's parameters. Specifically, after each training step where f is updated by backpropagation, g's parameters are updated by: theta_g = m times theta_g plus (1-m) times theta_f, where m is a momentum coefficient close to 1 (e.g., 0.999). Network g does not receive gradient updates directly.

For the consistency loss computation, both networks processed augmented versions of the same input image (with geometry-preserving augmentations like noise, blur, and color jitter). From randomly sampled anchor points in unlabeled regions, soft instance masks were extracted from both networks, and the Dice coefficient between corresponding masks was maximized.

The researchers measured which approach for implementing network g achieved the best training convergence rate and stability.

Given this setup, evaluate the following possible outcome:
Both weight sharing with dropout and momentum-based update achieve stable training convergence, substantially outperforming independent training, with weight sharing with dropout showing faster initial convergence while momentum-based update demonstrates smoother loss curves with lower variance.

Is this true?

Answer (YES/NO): NO